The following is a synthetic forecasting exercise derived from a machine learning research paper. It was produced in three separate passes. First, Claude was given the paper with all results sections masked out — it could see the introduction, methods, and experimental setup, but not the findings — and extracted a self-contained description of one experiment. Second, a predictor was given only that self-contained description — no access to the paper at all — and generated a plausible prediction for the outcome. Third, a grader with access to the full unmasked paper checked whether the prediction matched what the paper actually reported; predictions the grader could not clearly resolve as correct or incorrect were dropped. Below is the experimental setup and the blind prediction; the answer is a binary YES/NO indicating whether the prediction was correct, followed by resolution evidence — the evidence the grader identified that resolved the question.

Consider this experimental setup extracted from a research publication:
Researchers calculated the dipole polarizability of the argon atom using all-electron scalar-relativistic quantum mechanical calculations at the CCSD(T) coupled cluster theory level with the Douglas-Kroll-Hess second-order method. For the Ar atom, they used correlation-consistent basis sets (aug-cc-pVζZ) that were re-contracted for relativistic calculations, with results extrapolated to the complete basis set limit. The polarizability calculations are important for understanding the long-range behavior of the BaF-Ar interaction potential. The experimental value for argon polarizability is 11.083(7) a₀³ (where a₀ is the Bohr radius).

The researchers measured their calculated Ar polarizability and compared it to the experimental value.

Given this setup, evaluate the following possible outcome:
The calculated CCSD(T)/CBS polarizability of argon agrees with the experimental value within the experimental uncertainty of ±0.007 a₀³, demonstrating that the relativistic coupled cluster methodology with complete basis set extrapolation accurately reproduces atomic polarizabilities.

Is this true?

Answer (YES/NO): NO